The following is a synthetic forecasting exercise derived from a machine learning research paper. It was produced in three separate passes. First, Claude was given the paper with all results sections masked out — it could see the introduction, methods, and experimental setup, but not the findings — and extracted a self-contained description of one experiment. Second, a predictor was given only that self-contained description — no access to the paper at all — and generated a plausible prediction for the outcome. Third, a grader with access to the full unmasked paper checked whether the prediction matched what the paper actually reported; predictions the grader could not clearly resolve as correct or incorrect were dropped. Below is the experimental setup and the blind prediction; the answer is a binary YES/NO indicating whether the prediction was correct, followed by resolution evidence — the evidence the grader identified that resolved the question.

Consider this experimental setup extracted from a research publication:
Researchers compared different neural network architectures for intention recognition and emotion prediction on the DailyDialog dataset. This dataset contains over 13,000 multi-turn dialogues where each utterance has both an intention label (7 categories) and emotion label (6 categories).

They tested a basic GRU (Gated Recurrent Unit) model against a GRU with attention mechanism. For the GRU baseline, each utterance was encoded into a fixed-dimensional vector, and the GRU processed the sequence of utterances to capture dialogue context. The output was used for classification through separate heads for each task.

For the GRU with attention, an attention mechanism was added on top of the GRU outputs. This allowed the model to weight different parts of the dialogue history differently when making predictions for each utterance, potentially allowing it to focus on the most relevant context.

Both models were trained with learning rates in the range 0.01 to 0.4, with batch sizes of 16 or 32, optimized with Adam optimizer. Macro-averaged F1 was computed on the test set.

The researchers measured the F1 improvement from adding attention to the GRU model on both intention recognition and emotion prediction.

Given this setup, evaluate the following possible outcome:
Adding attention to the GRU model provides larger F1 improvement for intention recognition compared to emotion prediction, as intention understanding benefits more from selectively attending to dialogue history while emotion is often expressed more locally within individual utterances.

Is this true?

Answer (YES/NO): YES